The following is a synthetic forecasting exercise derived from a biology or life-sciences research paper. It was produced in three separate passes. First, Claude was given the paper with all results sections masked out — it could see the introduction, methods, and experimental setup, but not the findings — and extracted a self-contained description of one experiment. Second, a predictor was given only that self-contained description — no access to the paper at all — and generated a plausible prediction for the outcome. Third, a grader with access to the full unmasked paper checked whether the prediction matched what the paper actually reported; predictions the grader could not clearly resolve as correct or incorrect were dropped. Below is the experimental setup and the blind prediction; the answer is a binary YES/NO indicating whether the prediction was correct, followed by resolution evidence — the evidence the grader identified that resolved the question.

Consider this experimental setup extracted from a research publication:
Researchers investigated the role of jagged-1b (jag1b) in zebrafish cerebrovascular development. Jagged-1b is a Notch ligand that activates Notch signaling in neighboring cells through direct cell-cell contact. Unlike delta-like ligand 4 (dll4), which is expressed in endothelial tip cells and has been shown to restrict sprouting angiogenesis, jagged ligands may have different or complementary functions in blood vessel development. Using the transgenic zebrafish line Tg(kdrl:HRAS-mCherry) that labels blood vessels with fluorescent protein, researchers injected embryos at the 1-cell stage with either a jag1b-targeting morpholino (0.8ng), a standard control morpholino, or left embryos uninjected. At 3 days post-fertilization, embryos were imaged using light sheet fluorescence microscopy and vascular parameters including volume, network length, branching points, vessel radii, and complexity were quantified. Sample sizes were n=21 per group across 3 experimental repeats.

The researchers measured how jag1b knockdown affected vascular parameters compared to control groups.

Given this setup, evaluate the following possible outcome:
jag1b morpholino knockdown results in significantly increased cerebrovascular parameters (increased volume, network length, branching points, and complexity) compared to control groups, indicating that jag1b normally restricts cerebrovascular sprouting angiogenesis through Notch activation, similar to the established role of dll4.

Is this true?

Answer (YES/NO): NO